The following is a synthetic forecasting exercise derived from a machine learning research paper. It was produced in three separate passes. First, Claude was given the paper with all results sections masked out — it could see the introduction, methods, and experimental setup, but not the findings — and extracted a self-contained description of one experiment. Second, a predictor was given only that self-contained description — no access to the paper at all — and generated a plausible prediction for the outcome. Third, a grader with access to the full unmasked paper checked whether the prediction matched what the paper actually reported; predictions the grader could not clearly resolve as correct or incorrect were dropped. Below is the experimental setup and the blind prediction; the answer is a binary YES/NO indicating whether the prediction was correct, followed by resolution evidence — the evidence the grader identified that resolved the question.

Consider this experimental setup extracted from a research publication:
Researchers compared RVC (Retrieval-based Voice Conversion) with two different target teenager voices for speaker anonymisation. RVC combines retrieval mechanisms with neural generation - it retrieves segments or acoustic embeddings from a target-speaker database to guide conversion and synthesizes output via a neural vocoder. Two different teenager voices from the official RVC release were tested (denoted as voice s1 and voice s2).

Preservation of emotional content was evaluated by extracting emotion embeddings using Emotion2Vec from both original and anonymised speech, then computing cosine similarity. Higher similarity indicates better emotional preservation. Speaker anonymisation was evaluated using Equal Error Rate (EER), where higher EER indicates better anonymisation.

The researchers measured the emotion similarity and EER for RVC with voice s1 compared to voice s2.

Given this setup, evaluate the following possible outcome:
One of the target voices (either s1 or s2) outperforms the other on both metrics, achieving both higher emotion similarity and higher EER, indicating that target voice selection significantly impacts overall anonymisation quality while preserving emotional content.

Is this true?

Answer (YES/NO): YES